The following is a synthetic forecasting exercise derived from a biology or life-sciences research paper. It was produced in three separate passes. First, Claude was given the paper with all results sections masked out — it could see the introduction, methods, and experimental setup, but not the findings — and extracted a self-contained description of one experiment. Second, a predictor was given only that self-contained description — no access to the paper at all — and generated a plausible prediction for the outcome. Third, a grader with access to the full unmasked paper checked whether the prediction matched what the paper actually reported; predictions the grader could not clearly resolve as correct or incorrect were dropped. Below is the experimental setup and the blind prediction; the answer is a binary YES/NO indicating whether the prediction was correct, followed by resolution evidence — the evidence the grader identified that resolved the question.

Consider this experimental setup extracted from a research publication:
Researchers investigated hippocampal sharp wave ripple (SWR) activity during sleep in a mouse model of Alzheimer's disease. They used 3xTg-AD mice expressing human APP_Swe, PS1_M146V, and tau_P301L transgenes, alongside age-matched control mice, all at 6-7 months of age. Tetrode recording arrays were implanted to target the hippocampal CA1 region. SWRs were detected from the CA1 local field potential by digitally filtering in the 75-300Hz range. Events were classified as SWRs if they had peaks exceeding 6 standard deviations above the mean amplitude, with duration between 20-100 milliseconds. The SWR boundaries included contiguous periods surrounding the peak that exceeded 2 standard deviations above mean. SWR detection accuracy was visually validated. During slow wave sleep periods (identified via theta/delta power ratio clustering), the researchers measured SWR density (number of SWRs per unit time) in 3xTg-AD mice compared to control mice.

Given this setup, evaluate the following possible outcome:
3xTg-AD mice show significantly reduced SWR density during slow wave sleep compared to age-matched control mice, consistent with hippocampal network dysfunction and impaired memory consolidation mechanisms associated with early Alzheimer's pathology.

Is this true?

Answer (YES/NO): YES